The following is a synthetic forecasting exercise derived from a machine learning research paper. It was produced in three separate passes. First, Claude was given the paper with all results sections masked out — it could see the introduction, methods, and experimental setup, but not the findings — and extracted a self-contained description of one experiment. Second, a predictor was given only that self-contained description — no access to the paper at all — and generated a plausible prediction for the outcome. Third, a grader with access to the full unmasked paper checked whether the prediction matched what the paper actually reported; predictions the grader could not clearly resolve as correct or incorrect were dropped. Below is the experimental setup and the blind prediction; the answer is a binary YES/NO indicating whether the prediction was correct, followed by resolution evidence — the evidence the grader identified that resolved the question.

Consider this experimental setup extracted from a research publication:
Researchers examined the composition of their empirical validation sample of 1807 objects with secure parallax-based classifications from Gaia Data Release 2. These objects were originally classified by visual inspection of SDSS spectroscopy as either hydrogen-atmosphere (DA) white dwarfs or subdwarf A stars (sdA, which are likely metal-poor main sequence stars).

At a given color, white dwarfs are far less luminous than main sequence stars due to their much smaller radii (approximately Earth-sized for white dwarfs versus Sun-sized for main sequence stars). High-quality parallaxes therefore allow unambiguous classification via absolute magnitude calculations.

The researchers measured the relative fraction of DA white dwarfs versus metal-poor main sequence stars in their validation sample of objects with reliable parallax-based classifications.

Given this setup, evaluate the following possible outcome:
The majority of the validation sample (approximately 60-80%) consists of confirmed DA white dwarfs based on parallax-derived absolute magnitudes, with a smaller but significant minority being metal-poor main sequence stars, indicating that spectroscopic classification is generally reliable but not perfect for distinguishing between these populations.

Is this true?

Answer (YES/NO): YES